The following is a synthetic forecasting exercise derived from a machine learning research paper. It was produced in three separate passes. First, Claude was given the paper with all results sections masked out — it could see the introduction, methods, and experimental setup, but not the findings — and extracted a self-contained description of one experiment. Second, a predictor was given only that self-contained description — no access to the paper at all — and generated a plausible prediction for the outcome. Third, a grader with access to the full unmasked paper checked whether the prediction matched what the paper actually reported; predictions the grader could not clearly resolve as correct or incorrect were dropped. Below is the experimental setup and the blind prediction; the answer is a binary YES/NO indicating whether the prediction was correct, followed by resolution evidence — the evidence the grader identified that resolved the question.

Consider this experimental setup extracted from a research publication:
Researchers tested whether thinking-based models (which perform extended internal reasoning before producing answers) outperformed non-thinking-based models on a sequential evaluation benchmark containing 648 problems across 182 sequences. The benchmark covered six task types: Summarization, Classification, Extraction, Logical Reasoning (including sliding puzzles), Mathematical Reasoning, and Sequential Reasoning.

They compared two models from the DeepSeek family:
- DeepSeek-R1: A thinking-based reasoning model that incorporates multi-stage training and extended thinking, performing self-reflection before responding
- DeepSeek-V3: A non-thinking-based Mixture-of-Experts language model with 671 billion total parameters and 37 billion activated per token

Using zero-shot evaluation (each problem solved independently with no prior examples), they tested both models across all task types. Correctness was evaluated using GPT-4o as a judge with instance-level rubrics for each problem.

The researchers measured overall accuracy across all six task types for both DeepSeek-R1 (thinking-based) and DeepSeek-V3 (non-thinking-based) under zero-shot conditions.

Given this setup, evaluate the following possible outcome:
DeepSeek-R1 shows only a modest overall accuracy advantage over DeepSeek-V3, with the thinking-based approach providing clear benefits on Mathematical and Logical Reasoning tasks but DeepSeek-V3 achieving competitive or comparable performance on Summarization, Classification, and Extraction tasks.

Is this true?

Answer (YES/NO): NO